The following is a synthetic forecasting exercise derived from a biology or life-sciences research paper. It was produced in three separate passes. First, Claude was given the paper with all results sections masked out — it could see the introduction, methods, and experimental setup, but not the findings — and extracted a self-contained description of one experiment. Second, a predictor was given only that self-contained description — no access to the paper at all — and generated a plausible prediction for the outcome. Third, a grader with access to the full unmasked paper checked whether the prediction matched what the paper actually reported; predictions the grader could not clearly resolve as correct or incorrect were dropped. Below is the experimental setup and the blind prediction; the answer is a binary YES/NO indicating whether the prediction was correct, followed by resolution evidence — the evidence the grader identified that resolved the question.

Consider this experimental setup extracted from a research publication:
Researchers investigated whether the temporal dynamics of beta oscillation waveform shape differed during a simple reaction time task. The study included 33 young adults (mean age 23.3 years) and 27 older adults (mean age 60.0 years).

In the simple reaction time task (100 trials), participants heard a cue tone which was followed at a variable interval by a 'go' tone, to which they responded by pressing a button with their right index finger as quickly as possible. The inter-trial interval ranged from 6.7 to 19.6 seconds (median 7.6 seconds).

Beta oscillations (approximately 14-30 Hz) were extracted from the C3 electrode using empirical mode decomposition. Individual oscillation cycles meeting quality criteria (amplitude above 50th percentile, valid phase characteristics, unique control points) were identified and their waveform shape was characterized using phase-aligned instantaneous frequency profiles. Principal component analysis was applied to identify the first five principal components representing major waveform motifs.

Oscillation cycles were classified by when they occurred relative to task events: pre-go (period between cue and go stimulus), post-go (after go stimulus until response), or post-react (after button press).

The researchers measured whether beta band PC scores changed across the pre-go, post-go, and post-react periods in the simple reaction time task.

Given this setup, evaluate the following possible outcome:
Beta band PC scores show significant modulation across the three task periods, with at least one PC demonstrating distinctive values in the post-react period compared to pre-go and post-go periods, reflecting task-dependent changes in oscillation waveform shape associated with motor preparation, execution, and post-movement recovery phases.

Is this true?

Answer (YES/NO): NO